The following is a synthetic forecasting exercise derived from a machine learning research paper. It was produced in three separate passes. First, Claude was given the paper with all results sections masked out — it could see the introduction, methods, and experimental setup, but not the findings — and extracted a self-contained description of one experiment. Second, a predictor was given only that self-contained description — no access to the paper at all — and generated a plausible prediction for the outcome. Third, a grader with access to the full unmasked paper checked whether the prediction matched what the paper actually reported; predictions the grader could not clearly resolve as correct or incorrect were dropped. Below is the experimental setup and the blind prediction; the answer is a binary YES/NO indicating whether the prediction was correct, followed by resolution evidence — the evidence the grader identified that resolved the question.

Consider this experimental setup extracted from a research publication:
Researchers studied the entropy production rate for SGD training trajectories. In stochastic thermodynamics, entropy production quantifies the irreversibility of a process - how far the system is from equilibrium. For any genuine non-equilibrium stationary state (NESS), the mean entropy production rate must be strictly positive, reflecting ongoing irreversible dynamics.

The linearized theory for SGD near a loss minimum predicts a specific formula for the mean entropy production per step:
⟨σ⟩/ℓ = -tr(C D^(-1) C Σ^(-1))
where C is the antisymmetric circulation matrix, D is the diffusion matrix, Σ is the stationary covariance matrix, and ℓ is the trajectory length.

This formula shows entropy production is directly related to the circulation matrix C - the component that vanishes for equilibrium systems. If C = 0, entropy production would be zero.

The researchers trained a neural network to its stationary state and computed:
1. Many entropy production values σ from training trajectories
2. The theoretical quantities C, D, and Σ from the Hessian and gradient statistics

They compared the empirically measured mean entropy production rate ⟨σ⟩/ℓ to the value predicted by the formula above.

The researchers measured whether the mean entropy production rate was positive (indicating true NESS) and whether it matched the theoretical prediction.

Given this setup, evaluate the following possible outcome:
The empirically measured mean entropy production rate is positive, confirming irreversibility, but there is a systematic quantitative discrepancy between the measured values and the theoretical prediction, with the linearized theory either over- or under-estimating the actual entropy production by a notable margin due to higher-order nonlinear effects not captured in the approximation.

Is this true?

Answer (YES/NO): NO